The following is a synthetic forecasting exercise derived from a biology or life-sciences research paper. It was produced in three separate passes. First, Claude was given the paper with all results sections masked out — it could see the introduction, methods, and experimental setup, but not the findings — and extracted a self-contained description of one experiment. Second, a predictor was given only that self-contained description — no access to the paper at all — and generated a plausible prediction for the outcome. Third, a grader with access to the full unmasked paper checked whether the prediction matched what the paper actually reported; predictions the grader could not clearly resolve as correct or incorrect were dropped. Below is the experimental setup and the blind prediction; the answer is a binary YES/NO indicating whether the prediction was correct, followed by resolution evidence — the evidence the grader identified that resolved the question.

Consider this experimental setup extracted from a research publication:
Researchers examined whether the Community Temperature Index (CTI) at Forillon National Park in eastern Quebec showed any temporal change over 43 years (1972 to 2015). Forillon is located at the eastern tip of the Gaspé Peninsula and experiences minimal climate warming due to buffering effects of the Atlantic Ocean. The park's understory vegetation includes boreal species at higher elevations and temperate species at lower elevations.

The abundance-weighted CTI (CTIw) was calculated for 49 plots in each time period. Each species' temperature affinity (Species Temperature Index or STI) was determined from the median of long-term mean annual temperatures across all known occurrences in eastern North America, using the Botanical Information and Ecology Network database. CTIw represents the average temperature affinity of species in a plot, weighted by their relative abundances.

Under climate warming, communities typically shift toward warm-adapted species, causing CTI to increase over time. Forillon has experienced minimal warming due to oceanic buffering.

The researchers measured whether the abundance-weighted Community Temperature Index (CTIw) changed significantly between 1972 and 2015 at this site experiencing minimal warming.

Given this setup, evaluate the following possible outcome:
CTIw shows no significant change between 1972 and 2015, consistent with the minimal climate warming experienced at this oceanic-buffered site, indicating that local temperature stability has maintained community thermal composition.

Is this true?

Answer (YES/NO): YES